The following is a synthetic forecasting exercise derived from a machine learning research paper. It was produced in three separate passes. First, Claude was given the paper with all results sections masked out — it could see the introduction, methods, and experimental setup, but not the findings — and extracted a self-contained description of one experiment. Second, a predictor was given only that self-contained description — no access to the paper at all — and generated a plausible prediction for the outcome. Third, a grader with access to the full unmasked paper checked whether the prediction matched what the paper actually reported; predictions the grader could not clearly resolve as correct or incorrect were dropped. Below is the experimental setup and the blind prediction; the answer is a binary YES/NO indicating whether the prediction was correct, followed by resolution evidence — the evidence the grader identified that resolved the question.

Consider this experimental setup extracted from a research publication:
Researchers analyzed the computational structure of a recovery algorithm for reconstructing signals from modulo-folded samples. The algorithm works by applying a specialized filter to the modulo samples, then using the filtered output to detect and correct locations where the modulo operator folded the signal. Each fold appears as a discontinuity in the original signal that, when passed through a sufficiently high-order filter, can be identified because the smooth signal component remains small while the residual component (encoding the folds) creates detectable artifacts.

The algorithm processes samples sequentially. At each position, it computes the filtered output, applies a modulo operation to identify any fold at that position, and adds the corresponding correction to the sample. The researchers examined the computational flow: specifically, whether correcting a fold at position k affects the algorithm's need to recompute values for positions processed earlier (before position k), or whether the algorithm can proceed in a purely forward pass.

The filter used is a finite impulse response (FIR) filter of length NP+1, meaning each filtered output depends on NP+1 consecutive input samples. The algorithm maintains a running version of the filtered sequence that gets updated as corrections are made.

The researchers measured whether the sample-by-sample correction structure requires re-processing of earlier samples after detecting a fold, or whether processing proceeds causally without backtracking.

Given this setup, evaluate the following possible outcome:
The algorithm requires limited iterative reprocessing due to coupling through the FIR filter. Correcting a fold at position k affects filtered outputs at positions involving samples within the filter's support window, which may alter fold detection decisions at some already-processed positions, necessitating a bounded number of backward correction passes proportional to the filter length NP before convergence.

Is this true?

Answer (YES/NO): NO